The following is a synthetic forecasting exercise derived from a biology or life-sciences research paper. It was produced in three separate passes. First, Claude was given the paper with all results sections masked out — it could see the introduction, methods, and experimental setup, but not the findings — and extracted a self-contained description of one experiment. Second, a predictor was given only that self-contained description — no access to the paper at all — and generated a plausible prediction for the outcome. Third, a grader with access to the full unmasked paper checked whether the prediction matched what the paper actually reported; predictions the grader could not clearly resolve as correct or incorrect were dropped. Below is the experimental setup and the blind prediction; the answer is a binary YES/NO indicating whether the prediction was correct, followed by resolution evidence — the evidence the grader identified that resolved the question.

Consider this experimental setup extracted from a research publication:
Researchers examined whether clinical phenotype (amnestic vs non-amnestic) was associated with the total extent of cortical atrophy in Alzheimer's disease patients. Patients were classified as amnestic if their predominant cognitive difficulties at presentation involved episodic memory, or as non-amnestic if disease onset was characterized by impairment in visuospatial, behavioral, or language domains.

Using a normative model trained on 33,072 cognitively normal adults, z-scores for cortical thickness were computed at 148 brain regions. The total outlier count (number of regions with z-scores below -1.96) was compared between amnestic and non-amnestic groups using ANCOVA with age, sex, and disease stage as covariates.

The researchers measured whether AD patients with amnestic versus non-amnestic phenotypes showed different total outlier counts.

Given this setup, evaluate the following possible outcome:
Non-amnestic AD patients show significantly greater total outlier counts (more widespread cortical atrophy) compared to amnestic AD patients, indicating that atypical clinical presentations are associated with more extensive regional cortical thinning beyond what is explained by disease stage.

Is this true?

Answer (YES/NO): YES